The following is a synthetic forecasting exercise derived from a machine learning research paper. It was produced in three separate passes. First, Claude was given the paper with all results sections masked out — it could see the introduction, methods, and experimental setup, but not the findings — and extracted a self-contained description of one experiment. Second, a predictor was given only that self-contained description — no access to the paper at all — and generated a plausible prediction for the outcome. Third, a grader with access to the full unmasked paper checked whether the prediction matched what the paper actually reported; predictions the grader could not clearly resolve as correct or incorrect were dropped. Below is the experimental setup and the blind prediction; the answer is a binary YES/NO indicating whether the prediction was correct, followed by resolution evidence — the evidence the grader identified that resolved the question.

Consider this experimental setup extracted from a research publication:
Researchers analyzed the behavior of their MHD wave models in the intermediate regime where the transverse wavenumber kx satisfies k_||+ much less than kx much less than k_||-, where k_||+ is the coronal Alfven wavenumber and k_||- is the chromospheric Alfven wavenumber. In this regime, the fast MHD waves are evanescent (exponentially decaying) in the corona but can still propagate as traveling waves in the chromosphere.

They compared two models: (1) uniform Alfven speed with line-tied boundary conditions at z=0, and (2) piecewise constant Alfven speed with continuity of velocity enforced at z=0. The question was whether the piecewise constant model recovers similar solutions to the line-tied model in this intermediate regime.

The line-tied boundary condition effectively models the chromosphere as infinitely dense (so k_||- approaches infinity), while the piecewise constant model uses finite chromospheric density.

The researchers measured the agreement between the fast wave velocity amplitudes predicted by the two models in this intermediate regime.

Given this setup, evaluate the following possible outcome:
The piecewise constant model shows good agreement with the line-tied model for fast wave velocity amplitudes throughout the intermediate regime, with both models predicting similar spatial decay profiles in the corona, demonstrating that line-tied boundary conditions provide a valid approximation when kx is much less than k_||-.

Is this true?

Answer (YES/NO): YES